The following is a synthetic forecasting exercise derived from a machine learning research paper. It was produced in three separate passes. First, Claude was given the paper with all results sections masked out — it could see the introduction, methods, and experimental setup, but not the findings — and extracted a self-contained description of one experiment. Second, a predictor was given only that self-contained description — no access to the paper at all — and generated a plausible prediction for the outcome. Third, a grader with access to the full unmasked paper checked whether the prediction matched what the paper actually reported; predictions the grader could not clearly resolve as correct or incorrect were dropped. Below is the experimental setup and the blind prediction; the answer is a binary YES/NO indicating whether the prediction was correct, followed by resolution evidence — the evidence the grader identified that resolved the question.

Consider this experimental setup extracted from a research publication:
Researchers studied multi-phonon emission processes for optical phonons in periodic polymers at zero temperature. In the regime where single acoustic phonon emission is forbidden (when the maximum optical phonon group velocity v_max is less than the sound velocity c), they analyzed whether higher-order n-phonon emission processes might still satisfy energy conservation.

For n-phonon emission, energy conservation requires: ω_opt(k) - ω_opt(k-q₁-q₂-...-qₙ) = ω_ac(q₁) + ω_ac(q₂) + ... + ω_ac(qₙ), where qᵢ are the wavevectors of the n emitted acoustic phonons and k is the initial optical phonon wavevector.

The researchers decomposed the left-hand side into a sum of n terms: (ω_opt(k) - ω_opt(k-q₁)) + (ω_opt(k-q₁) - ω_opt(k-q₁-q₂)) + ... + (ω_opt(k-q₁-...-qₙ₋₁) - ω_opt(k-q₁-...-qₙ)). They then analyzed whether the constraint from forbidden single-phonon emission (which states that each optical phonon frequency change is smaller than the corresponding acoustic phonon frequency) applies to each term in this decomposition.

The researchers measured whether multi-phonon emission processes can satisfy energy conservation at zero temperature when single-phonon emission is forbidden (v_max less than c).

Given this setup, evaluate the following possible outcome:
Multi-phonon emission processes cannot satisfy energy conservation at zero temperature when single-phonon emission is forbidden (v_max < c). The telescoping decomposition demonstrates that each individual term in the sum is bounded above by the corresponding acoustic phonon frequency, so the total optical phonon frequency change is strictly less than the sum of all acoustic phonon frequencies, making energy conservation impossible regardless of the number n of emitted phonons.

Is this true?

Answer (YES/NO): YES